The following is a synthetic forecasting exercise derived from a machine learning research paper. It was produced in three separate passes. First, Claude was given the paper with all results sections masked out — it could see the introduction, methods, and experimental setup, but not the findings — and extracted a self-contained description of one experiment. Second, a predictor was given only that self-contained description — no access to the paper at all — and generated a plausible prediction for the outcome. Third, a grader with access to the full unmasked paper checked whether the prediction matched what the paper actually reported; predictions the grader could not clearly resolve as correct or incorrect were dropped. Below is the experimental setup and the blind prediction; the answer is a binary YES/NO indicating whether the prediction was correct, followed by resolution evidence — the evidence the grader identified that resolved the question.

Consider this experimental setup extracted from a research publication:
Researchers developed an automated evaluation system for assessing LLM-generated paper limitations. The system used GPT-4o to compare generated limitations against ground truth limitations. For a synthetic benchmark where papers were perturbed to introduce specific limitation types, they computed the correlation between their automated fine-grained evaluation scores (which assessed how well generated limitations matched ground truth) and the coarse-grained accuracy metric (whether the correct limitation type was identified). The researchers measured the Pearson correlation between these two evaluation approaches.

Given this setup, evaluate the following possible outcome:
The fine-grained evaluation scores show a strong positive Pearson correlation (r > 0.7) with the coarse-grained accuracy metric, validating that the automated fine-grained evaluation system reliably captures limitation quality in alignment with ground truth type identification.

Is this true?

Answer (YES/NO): YES